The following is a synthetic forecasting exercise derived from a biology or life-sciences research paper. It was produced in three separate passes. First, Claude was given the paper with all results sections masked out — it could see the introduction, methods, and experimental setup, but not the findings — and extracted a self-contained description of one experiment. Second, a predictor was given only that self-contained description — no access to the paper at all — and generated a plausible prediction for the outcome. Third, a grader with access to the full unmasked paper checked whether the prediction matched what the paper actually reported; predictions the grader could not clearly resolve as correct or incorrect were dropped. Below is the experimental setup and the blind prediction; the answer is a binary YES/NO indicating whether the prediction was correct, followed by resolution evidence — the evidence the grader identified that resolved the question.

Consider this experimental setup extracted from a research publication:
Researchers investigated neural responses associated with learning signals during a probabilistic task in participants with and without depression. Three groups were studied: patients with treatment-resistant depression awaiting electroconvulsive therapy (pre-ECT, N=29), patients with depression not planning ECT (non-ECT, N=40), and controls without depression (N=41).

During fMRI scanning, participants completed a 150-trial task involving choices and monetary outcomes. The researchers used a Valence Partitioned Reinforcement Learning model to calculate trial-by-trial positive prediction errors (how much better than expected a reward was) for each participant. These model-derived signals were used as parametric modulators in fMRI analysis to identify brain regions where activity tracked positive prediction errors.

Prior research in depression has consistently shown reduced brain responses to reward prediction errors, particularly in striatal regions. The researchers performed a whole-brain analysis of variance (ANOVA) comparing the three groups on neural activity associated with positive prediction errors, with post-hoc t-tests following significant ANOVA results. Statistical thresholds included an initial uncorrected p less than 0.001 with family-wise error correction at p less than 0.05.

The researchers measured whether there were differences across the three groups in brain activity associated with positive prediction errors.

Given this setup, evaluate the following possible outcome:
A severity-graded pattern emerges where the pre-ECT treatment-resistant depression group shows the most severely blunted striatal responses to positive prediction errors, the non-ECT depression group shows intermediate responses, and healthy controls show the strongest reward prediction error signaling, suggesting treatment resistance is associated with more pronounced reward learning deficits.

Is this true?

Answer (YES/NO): NO